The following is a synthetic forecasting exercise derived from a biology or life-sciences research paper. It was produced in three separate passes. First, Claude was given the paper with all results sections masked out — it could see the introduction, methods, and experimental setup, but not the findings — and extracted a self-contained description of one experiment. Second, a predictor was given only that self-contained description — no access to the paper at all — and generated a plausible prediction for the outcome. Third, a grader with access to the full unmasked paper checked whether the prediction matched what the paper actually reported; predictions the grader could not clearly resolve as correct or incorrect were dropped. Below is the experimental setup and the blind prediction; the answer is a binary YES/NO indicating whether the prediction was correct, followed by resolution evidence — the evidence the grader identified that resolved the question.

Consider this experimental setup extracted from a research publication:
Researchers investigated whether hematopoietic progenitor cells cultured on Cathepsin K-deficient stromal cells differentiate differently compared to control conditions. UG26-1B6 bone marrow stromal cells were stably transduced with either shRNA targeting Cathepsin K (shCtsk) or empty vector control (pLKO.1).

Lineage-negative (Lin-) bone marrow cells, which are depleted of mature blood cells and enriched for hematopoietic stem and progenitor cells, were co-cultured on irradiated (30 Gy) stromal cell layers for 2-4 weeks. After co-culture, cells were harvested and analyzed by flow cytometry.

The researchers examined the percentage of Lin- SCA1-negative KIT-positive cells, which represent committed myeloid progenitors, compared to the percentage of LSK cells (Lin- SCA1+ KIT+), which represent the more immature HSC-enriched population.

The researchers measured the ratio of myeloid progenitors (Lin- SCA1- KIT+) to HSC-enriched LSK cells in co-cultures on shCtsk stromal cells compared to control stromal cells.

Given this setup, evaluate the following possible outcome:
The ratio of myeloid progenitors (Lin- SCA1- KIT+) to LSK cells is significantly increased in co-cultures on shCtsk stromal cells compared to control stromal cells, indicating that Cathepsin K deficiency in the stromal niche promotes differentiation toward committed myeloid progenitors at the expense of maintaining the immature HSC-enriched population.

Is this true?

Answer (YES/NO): YES